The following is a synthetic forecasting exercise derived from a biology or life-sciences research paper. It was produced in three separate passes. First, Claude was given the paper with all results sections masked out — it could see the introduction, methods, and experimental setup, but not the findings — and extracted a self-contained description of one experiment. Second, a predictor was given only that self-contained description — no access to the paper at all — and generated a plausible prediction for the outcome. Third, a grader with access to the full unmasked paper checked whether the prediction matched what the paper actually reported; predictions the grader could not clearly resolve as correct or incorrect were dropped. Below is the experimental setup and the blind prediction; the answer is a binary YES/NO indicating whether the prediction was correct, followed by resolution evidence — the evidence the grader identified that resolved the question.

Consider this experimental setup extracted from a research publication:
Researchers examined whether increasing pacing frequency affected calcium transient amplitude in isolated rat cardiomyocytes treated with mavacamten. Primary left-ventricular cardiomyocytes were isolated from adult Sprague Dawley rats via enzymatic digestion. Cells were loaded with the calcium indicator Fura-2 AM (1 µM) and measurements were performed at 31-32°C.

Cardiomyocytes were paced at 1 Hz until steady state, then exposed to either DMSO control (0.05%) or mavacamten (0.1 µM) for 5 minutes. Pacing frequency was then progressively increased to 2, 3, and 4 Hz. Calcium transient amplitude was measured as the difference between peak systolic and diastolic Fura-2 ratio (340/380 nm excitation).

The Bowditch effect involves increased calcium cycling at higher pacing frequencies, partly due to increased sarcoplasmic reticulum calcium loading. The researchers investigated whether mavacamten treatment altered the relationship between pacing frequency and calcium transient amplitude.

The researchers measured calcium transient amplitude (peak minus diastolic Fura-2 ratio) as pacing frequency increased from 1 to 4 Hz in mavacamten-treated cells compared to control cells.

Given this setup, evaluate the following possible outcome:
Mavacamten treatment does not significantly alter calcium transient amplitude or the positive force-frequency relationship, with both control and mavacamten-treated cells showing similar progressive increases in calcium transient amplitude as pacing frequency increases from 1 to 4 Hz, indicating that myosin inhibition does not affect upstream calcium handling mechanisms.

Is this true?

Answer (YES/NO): YES